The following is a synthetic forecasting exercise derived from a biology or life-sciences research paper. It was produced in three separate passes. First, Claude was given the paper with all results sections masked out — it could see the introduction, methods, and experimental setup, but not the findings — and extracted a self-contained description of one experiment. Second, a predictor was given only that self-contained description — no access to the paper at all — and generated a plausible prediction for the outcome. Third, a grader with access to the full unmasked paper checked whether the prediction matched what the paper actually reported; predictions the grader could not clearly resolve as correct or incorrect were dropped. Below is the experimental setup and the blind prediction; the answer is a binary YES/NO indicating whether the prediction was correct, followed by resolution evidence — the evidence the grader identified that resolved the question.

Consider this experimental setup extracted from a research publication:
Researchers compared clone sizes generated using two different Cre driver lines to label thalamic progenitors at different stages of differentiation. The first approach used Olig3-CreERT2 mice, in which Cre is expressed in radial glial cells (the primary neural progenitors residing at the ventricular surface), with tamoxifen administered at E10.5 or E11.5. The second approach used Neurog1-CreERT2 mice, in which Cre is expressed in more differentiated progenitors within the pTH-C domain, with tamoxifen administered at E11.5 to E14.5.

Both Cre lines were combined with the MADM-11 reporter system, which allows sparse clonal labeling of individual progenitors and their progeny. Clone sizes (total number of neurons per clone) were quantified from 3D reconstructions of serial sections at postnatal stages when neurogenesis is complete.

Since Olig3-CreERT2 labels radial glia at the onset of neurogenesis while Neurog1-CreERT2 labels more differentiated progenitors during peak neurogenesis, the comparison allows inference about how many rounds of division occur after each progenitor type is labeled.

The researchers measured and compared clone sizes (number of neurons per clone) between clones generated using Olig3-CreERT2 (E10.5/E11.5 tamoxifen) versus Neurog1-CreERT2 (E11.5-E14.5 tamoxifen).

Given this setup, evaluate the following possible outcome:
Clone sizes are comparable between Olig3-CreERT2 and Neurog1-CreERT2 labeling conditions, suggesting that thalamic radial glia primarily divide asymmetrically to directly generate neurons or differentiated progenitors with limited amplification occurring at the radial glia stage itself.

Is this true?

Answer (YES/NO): NO